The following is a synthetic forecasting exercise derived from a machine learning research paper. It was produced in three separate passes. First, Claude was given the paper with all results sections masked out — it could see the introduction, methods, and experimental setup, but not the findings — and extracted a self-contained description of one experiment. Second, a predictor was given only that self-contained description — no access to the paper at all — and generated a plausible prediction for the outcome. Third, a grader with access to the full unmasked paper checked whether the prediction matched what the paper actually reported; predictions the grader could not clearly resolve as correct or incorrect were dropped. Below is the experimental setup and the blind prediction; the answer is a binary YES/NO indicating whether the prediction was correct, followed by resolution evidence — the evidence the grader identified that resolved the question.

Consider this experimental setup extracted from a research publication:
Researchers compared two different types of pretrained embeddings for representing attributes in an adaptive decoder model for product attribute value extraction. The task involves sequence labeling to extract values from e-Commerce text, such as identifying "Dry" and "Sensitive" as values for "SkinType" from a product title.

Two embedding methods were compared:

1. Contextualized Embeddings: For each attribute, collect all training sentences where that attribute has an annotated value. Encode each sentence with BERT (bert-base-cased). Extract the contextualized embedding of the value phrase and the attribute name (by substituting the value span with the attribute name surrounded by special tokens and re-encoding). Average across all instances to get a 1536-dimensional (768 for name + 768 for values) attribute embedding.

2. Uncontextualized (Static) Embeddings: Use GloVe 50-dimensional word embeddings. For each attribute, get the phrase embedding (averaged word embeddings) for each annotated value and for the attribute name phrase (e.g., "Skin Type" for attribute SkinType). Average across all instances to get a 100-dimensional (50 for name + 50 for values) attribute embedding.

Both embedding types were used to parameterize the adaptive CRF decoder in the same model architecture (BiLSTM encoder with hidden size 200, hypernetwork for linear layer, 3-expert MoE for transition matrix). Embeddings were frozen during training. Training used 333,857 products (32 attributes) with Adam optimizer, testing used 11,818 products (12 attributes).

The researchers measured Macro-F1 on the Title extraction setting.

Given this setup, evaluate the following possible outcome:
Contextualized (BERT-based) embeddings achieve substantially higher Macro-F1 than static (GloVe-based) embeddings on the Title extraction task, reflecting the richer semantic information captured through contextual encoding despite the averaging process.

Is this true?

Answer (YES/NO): NO